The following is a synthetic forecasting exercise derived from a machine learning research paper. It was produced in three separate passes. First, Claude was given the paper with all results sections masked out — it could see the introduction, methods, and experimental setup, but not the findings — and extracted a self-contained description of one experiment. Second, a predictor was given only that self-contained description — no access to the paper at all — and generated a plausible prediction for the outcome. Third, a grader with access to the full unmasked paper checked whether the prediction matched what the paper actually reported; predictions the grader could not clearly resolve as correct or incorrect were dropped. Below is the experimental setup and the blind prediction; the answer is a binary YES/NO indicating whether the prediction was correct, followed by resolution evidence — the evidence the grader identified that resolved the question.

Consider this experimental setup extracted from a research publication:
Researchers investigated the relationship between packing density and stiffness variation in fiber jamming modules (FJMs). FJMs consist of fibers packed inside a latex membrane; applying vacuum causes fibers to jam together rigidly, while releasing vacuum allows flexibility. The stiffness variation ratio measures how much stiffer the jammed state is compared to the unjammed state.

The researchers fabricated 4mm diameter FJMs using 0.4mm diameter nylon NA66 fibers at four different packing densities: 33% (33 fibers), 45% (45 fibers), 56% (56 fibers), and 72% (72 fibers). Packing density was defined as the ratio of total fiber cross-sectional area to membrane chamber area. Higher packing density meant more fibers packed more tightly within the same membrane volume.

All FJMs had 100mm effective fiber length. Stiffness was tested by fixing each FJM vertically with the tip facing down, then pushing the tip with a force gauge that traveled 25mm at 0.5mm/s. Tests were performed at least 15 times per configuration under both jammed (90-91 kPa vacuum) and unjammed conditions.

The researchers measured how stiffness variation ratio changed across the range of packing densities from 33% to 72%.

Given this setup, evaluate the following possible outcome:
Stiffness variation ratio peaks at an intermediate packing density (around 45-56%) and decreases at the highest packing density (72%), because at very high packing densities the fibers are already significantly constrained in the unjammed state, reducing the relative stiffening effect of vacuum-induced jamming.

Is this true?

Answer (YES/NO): YES